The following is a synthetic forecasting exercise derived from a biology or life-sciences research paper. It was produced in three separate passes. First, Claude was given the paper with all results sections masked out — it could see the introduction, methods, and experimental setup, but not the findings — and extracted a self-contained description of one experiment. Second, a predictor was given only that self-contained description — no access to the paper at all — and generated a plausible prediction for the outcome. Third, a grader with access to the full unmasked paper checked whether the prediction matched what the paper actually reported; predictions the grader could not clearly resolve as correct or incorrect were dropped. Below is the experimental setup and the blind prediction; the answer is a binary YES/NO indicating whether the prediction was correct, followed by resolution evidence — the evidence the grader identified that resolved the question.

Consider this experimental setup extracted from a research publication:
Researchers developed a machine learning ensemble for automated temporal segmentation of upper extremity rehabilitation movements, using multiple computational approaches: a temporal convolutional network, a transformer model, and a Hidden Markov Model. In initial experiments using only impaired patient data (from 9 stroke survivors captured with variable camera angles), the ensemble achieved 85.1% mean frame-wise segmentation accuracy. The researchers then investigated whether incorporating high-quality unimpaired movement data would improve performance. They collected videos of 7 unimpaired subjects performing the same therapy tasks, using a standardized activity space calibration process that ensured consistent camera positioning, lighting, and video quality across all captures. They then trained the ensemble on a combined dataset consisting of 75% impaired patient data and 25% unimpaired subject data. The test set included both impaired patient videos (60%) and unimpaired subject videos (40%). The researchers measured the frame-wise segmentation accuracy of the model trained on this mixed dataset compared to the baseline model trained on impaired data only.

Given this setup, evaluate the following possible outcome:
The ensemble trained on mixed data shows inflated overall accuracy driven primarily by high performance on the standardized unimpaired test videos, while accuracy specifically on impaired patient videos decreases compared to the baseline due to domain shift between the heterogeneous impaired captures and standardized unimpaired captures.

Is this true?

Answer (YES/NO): NO